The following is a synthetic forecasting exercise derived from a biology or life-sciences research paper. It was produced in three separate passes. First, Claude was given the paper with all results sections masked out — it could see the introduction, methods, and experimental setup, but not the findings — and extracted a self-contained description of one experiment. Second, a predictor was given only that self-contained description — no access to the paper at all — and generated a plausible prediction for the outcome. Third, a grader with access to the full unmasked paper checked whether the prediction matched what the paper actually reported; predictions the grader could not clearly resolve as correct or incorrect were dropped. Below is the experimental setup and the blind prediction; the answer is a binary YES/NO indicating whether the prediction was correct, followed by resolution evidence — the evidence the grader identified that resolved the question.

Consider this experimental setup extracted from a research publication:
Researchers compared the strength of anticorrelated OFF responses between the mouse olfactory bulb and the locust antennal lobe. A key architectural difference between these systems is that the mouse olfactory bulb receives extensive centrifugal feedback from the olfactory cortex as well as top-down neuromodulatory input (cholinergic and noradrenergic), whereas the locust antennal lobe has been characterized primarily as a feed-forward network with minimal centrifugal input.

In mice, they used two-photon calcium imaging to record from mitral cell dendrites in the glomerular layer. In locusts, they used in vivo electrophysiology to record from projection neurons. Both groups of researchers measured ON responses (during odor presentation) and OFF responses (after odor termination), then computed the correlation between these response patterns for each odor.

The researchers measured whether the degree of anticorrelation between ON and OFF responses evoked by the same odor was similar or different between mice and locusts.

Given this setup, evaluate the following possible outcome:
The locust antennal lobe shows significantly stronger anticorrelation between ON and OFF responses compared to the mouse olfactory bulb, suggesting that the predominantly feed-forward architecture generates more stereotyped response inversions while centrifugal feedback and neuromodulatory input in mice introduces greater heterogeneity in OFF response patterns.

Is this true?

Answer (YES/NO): NO